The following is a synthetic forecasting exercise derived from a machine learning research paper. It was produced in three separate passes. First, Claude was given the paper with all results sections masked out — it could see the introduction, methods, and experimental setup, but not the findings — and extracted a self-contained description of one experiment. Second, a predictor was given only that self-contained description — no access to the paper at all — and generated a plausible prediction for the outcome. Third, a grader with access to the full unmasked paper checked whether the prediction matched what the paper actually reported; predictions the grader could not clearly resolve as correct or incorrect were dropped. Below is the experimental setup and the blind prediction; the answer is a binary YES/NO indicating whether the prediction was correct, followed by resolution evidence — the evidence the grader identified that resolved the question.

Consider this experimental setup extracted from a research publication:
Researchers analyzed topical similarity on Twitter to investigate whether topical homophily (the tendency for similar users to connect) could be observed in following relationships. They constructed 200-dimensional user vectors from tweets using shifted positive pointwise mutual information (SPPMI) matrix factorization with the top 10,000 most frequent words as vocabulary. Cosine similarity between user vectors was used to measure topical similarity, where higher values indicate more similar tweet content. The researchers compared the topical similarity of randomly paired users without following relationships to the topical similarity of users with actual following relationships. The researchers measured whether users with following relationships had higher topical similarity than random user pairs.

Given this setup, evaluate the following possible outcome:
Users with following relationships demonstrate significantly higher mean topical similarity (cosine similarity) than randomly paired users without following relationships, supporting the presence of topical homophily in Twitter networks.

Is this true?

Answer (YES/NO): YES